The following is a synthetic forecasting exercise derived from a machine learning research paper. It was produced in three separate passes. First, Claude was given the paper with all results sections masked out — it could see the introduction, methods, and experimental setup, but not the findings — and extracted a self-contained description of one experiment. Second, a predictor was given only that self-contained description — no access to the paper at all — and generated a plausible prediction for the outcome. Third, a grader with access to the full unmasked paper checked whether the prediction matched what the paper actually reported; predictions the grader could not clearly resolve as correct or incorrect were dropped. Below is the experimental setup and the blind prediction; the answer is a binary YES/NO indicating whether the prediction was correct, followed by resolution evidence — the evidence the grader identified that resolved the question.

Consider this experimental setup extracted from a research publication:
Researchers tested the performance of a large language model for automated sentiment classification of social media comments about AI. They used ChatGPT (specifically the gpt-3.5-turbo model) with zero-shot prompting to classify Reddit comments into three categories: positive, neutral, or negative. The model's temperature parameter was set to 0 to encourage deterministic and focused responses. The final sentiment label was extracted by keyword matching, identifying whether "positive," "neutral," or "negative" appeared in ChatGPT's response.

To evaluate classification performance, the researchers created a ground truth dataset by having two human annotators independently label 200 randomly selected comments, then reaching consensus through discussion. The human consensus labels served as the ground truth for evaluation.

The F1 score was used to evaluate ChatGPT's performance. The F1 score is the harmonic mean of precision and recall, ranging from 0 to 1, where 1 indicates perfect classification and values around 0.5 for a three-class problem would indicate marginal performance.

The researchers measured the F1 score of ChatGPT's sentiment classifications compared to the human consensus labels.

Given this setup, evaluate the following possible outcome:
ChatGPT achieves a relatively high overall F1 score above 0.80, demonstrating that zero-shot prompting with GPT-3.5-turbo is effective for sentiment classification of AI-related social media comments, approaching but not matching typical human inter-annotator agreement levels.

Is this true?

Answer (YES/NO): NO